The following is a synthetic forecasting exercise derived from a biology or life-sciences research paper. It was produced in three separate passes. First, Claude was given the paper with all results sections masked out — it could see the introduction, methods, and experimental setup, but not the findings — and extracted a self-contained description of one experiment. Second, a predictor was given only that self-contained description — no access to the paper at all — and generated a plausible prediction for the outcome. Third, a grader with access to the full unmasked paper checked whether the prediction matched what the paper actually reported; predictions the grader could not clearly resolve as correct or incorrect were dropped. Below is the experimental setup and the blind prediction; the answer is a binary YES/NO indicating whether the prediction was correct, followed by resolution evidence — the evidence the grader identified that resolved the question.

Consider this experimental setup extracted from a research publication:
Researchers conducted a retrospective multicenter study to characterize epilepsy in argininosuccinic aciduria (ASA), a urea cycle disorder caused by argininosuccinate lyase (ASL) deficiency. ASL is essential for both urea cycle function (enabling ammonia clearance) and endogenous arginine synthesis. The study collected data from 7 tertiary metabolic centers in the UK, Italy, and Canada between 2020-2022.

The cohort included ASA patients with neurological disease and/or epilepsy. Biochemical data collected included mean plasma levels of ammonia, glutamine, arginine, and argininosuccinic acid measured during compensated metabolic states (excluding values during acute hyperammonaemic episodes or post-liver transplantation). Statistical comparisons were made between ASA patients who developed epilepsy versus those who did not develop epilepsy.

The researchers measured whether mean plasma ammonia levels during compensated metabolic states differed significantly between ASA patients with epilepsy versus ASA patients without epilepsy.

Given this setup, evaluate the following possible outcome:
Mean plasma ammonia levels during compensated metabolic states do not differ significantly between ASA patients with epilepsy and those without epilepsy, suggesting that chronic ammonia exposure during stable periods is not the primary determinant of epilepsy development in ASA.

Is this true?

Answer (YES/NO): YES